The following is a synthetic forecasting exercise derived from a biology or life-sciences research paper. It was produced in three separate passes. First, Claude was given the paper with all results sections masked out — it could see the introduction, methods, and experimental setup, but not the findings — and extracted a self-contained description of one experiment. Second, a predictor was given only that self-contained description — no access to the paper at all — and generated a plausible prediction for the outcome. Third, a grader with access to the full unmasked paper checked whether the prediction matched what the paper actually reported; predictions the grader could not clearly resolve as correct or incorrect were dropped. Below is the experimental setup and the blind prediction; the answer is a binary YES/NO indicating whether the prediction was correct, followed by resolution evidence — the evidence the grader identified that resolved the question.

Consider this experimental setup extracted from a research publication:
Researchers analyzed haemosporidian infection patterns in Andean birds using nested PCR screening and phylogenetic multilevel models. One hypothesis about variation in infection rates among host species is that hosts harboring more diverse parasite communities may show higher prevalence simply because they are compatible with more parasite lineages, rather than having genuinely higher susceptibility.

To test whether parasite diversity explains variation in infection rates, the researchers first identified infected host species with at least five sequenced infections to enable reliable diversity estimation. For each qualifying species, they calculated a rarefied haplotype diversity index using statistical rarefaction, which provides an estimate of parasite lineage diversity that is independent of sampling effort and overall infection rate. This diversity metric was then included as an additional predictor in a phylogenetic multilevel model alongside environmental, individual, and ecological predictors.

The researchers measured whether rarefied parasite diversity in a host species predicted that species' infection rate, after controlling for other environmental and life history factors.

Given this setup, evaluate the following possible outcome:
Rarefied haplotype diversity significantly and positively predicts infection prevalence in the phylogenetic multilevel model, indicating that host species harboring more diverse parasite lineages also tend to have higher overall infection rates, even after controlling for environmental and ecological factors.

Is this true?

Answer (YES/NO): NO